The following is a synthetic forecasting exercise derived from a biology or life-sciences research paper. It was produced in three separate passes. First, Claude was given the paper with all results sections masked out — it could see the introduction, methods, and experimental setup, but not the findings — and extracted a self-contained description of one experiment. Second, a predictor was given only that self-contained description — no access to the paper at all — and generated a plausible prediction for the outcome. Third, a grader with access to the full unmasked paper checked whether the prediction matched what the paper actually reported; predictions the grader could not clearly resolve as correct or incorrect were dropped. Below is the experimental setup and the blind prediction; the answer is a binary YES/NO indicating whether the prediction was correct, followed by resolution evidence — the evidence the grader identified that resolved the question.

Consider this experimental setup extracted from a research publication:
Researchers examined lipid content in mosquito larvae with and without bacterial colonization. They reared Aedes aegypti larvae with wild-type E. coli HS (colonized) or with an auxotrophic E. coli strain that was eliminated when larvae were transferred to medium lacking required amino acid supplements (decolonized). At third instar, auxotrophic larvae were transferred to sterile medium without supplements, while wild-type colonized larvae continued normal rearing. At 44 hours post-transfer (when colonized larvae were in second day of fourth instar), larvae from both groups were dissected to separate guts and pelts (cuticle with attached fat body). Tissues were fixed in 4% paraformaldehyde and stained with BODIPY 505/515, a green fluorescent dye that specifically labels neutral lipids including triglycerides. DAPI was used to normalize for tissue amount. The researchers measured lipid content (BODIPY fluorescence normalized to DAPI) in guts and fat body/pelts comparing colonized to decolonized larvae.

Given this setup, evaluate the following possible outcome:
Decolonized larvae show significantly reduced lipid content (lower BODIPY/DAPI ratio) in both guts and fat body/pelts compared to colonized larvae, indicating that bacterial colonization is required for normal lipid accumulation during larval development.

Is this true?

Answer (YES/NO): NO